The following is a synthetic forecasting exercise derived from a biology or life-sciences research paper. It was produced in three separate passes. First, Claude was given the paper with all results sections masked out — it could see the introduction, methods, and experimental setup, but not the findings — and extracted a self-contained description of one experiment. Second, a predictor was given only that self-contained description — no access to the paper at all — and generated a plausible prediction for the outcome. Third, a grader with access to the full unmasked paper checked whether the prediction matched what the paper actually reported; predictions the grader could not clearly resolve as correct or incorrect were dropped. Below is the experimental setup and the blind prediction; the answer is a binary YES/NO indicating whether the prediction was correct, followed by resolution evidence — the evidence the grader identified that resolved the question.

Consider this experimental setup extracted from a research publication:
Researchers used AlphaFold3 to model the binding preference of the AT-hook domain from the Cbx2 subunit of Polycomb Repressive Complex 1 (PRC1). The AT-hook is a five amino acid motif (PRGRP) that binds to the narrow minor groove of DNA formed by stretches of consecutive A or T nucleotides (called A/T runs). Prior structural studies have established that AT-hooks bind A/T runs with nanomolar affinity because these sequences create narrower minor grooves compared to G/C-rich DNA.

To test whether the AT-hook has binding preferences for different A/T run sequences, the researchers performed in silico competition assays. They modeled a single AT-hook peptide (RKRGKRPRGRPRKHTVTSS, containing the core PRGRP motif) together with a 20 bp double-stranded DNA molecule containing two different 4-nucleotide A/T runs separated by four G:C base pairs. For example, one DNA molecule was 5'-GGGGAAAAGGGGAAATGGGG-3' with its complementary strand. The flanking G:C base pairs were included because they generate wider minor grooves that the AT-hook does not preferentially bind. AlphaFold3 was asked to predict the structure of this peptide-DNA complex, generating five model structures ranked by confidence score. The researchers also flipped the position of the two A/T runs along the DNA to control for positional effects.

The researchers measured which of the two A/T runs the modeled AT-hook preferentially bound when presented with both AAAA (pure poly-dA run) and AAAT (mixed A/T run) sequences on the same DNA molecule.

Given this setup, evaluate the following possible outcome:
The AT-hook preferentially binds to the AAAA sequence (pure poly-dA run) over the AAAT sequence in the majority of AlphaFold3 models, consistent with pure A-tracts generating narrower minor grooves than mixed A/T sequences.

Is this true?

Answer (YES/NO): NO